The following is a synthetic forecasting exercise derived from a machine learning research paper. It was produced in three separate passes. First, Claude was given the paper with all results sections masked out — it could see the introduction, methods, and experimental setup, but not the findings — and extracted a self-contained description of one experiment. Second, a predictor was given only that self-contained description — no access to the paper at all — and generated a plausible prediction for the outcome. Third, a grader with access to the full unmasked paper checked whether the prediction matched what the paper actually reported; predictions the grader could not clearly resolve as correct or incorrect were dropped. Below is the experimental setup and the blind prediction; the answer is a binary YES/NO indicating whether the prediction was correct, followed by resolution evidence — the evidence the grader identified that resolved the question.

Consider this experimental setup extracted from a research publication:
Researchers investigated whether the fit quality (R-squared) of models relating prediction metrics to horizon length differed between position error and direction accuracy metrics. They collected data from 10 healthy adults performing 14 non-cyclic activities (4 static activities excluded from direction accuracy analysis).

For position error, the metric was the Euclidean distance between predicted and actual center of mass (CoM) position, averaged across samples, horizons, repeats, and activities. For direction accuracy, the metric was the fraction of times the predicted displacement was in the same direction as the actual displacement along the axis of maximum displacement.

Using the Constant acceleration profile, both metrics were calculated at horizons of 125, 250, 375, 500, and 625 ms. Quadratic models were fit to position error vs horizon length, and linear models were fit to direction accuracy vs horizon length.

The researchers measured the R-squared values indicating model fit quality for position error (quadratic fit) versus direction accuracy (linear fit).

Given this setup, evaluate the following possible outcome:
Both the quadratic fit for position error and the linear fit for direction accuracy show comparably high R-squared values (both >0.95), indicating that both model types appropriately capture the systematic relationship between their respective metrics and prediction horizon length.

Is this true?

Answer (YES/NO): NO